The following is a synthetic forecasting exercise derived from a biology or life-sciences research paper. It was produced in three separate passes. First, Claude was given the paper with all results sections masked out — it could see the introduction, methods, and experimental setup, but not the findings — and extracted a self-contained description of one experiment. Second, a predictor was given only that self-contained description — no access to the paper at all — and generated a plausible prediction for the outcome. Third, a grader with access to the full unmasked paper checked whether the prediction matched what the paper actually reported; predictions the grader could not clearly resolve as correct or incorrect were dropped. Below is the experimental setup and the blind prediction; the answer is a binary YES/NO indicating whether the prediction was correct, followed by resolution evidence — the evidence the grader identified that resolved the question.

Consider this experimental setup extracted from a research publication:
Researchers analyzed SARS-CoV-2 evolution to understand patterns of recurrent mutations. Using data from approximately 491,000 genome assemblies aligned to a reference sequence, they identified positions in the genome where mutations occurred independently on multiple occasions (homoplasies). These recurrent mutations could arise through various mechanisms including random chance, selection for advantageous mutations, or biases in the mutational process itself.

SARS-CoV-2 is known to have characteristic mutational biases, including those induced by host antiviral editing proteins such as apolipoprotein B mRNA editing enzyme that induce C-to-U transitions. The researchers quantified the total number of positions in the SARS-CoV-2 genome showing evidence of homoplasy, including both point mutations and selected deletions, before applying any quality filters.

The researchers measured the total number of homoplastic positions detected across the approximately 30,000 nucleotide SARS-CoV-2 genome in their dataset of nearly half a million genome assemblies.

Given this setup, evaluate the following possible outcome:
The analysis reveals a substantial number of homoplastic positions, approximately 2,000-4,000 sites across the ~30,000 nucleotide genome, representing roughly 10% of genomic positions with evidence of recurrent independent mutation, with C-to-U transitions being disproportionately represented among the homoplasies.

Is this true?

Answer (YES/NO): NO